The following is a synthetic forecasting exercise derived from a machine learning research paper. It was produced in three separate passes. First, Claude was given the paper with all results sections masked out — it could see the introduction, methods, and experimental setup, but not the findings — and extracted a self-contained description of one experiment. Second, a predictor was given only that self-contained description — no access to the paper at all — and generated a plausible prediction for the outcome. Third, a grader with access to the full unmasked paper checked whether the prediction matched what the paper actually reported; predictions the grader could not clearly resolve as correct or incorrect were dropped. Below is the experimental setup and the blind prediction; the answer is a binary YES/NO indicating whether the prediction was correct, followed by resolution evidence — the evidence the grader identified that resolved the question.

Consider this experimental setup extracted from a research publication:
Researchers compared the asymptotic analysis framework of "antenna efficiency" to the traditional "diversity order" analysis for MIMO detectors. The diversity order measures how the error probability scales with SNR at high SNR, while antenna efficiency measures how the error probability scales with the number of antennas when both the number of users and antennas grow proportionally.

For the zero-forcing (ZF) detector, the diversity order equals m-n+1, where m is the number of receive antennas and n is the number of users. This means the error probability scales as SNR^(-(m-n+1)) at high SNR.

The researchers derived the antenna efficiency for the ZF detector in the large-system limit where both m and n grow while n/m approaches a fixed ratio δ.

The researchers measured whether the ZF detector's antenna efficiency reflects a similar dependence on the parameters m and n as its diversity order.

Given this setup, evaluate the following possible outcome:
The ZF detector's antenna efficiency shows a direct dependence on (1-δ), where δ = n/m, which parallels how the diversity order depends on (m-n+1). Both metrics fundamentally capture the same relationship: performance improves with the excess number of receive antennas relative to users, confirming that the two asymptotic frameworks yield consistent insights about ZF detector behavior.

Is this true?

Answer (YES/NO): YES